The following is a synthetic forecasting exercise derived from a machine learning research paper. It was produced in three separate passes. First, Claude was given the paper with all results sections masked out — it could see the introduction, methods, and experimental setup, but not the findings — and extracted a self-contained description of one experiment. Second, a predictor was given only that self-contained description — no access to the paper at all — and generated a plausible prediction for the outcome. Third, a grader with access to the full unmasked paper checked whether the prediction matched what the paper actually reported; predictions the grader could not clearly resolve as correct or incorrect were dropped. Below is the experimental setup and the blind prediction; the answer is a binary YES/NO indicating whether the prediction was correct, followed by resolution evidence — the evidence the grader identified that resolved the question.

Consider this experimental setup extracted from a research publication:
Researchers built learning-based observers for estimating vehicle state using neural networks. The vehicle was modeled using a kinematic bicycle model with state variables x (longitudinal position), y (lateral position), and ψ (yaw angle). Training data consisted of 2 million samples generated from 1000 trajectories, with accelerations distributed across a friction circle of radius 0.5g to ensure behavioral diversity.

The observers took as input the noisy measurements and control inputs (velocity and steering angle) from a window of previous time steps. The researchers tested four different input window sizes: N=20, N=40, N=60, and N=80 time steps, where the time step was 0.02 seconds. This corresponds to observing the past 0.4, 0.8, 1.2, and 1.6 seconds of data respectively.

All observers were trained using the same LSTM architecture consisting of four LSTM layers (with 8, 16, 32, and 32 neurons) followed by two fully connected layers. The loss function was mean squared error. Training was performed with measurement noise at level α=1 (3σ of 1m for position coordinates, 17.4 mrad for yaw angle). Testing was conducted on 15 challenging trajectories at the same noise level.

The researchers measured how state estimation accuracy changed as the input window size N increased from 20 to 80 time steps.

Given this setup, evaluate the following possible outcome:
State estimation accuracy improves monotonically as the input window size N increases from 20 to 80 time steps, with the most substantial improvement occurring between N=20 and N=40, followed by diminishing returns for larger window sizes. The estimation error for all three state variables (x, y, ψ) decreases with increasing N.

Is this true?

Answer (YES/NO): NO